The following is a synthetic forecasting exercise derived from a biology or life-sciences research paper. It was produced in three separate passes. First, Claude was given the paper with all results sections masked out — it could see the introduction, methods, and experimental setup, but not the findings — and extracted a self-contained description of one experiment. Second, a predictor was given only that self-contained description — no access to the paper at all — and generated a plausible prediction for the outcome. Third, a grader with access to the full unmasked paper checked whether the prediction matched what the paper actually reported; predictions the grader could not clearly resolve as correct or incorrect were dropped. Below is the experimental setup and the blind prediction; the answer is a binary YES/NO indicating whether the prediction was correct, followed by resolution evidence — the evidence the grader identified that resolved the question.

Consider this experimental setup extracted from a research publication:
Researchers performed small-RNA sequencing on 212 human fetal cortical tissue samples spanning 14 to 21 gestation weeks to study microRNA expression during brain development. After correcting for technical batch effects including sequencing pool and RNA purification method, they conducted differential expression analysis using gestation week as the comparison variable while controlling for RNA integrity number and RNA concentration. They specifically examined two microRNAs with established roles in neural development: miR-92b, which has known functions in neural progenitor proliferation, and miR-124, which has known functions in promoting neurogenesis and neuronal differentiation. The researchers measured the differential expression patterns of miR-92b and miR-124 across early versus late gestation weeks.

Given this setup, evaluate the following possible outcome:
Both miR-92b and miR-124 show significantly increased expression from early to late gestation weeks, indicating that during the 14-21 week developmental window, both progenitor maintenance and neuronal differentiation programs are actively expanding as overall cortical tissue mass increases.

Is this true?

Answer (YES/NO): NO